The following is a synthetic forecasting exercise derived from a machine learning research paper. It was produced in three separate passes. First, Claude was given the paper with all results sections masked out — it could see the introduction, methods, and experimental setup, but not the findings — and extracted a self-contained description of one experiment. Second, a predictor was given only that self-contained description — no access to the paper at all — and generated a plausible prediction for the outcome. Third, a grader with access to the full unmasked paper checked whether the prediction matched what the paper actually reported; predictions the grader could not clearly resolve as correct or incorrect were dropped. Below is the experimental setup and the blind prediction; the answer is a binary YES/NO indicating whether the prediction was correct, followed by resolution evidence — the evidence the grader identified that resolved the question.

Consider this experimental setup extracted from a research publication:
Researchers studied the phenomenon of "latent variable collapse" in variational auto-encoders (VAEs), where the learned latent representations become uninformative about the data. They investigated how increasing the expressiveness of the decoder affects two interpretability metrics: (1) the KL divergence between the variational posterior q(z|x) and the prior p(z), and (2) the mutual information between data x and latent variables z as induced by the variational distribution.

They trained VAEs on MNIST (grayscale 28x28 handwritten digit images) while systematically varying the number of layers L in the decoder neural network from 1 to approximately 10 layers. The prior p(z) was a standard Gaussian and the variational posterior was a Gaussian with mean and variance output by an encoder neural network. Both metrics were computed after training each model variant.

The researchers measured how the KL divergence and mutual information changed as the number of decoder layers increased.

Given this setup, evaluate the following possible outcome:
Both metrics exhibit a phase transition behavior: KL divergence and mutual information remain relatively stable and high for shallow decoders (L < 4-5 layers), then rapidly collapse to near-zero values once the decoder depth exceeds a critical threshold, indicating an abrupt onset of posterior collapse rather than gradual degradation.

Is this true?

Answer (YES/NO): NO